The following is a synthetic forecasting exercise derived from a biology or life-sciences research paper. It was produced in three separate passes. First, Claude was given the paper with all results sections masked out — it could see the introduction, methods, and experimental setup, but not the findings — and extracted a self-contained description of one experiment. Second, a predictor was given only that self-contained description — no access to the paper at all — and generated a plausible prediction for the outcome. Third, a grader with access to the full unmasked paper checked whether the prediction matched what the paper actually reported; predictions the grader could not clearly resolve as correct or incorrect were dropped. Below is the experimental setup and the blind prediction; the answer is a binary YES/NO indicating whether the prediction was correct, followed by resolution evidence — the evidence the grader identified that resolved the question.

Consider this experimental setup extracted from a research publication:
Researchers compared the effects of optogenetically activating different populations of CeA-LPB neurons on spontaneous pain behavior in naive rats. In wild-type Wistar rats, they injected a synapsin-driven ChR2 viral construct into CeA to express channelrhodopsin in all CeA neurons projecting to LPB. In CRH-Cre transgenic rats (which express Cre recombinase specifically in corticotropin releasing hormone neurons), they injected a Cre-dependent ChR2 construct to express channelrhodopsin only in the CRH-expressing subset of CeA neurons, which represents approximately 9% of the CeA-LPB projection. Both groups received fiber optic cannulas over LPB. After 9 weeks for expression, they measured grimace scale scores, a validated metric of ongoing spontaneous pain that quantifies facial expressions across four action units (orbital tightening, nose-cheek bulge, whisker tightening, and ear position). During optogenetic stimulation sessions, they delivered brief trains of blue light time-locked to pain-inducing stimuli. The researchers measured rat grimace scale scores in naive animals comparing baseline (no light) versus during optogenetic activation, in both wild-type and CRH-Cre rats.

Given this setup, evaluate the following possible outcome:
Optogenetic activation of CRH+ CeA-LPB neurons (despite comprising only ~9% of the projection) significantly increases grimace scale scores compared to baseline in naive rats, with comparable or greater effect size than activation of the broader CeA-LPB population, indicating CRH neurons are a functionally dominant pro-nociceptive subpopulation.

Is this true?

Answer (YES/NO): NO